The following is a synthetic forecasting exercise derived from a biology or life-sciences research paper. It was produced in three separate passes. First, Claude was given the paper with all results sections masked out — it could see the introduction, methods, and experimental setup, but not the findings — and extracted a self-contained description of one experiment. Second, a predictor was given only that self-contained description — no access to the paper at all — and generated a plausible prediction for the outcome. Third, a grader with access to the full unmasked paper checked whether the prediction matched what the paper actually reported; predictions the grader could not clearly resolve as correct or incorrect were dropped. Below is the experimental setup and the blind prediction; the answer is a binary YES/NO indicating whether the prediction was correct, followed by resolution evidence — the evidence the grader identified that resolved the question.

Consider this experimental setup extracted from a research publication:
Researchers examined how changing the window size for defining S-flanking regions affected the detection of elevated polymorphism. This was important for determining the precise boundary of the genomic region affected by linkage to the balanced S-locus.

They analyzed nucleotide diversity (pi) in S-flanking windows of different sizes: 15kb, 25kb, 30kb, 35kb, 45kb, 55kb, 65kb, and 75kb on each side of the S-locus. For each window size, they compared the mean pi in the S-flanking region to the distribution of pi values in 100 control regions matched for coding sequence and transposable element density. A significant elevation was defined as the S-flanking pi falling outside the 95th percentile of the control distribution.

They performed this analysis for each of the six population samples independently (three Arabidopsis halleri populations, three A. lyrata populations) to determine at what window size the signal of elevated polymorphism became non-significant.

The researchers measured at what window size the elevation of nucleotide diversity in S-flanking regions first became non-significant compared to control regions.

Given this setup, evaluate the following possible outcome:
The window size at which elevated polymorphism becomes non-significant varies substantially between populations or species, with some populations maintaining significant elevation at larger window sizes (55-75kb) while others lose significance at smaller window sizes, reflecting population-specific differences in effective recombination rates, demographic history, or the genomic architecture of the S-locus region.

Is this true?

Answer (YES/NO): NO